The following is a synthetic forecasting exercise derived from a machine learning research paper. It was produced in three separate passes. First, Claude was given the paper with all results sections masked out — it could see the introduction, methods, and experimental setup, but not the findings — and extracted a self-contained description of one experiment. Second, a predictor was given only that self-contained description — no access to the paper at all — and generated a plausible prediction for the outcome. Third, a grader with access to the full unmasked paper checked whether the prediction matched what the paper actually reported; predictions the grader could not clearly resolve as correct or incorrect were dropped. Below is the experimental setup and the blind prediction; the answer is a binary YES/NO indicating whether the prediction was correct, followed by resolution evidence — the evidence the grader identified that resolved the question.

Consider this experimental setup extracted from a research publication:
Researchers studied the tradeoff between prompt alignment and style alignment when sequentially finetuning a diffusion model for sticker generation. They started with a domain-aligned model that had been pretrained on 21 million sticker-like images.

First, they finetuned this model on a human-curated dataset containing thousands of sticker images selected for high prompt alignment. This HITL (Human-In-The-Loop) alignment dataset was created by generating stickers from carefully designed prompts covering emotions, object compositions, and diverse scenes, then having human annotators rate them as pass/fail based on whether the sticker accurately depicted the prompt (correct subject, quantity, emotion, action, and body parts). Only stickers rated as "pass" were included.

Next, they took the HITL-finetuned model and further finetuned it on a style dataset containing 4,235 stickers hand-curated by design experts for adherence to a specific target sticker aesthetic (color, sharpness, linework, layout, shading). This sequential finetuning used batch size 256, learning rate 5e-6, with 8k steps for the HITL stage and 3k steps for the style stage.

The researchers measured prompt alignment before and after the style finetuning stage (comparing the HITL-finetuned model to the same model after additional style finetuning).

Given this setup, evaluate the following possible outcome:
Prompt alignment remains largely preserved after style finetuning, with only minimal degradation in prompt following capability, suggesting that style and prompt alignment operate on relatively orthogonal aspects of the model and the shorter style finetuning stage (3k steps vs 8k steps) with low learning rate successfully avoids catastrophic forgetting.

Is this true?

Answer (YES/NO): NO